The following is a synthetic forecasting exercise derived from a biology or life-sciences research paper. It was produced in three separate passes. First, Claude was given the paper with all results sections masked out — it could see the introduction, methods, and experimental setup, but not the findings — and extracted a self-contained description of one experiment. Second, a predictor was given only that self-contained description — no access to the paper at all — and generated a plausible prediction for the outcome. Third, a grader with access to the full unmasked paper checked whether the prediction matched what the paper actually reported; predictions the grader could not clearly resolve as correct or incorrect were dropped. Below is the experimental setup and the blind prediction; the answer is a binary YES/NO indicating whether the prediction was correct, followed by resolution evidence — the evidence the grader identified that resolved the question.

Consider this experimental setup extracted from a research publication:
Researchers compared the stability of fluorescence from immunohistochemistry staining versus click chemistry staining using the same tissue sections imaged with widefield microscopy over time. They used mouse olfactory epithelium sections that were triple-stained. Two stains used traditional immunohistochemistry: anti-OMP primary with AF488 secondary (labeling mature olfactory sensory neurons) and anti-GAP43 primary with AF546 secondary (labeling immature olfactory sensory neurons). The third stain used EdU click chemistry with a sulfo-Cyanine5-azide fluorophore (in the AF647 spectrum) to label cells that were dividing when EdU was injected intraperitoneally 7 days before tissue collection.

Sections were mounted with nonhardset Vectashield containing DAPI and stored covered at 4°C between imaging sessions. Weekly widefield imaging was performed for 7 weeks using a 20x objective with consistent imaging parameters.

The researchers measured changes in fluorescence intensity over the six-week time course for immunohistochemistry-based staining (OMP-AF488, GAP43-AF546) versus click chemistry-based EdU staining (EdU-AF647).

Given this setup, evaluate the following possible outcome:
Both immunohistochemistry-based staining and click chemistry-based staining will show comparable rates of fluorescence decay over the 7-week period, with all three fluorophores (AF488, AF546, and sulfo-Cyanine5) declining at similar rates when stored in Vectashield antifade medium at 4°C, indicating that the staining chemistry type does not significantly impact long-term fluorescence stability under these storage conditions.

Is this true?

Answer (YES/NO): NO